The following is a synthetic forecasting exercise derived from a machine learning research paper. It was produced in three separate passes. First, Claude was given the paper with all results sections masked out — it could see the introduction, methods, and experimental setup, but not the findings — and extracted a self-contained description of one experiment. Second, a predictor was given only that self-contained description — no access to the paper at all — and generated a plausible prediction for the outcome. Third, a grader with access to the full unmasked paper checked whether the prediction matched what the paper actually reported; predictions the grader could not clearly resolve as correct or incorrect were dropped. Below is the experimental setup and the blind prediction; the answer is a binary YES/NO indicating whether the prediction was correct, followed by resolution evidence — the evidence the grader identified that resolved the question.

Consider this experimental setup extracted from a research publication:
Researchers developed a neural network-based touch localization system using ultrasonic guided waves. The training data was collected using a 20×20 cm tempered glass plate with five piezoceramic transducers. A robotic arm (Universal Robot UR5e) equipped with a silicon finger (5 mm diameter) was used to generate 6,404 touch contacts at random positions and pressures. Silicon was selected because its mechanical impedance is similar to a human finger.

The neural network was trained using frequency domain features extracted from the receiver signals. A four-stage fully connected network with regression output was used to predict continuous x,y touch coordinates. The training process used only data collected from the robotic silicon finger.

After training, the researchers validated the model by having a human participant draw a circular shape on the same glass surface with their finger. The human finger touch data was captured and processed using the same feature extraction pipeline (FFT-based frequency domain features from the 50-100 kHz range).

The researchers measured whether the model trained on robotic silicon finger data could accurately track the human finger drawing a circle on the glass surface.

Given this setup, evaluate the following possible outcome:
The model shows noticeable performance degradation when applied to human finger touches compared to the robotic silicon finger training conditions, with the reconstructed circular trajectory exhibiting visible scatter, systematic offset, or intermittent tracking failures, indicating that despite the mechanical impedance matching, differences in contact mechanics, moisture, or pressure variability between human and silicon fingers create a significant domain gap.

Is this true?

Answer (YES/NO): NO